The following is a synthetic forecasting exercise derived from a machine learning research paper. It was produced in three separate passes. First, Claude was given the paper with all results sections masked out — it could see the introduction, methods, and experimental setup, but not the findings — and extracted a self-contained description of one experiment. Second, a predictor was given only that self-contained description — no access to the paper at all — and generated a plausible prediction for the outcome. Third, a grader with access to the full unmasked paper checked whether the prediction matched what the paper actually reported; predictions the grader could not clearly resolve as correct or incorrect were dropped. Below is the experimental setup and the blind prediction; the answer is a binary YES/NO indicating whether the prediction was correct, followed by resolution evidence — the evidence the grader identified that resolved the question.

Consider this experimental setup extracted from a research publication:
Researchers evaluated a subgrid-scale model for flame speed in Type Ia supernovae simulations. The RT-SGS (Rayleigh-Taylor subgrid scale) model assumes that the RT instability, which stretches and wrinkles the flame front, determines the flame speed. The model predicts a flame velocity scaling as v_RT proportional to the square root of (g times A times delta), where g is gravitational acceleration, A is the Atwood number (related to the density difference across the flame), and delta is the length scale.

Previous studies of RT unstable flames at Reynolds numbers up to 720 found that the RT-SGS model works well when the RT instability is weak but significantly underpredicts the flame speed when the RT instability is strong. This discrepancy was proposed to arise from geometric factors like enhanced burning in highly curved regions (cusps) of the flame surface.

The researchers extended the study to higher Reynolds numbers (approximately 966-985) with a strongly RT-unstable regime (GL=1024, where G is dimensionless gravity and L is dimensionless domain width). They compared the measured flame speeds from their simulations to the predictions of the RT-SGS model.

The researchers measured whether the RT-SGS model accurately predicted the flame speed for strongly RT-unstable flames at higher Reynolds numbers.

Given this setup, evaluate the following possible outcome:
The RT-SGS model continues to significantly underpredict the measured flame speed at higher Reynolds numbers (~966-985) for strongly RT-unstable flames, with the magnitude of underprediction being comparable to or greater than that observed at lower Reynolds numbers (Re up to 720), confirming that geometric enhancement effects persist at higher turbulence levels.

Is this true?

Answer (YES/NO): YES